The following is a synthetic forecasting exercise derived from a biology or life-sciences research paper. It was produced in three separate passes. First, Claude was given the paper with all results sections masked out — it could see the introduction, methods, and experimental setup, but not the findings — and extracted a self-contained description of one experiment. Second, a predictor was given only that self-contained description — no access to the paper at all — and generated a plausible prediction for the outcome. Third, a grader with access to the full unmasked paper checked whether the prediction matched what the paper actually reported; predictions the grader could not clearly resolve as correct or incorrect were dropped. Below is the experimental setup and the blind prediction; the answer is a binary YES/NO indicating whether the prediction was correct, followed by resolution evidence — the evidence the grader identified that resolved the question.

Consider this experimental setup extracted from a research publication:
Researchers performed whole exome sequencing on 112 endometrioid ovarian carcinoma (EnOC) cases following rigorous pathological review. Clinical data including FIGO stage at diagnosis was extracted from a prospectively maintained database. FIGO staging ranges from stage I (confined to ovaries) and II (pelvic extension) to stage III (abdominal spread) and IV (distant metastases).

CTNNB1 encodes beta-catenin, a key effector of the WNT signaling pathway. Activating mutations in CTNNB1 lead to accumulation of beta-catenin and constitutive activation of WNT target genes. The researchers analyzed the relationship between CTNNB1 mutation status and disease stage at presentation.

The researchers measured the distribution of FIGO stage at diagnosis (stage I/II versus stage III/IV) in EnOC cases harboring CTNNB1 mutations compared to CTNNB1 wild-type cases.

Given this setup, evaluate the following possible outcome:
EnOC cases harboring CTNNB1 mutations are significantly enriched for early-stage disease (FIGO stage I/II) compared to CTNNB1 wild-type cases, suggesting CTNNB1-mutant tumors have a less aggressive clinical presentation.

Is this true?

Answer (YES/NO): YES